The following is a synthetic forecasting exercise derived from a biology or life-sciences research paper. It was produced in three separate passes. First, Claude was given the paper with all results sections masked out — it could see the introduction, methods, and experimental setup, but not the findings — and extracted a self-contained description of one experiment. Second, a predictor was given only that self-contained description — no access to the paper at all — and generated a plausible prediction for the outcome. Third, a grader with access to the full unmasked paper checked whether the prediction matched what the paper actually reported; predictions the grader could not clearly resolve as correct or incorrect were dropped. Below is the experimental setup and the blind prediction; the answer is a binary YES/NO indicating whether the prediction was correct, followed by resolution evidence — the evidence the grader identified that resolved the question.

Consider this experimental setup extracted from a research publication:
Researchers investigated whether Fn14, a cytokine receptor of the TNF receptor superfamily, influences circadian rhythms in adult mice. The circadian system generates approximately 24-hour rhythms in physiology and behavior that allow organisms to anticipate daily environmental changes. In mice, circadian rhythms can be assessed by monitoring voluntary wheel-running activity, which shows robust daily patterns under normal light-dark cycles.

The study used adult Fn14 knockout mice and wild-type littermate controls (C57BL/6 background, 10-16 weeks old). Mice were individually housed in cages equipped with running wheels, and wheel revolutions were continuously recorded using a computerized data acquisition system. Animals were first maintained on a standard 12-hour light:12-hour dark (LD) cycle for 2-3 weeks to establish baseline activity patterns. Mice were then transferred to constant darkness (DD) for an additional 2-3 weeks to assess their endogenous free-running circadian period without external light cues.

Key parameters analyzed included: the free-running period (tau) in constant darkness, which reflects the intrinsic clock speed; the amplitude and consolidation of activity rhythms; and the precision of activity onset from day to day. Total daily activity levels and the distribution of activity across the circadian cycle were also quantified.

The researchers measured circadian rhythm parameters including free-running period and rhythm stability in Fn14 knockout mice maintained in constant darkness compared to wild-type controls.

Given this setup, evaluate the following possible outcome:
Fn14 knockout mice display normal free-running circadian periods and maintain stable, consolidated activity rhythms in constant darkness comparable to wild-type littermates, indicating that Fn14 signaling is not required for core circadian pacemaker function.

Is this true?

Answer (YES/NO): NO